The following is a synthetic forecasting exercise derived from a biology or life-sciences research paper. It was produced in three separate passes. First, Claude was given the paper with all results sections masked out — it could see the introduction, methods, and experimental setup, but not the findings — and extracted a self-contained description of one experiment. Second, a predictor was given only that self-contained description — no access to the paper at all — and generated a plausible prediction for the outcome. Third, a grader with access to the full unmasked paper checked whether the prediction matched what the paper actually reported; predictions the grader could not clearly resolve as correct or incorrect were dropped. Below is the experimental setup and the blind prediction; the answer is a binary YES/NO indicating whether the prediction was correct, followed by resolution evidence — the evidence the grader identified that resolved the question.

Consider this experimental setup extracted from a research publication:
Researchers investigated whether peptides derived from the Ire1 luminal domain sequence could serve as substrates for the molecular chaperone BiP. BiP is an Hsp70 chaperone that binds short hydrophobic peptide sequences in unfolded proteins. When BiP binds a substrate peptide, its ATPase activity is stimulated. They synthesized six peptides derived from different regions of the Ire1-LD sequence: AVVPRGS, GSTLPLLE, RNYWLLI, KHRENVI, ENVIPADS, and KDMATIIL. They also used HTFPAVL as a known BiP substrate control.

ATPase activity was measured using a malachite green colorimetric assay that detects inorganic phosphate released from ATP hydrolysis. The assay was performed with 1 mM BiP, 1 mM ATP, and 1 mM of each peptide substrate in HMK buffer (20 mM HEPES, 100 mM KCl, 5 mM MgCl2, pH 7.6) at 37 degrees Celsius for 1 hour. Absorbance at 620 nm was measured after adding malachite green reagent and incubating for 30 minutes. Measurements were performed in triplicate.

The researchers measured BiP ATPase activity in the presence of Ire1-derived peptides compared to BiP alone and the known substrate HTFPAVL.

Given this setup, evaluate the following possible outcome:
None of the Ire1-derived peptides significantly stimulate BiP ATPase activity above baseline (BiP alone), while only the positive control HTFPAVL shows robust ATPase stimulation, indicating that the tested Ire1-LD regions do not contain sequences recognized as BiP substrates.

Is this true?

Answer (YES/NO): NO